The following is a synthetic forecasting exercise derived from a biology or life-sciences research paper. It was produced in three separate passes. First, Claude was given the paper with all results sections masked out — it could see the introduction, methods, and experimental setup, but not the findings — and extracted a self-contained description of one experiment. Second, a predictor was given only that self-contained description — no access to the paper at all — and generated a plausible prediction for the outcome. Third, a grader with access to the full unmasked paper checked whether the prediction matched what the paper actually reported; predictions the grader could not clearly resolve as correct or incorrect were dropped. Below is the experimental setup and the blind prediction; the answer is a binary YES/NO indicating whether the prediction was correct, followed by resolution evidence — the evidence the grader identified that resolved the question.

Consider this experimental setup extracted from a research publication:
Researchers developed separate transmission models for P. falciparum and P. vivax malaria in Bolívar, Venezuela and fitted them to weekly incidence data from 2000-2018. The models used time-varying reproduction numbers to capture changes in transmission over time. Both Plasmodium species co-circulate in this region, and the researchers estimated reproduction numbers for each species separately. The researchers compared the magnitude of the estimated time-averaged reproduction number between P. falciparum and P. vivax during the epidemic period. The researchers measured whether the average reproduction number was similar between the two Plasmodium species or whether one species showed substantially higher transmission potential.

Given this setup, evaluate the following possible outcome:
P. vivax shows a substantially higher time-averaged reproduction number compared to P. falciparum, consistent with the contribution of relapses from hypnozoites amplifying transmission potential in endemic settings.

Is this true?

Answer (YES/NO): NO